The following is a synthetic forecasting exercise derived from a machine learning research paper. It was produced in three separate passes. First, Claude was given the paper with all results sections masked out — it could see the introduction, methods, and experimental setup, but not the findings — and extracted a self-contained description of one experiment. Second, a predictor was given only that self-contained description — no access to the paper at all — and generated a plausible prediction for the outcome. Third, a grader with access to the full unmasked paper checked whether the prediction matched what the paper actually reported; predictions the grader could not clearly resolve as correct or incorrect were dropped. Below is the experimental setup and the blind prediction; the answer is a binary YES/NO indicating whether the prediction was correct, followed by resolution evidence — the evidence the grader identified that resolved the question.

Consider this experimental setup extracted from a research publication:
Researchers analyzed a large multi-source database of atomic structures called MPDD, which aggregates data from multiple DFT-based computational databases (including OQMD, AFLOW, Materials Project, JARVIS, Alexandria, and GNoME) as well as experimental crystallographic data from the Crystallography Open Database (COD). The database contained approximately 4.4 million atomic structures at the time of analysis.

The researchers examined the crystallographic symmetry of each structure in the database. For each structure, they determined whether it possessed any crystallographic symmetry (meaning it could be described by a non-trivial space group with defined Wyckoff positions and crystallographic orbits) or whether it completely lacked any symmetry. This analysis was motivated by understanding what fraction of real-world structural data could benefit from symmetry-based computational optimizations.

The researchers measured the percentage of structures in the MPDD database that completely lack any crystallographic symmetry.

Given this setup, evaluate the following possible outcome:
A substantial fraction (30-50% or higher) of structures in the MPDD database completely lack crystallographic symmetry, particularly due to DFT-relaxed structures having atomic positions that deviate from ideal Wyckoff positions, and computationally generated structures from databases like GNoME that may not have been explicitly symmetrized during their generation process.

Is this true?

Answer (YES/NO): NO